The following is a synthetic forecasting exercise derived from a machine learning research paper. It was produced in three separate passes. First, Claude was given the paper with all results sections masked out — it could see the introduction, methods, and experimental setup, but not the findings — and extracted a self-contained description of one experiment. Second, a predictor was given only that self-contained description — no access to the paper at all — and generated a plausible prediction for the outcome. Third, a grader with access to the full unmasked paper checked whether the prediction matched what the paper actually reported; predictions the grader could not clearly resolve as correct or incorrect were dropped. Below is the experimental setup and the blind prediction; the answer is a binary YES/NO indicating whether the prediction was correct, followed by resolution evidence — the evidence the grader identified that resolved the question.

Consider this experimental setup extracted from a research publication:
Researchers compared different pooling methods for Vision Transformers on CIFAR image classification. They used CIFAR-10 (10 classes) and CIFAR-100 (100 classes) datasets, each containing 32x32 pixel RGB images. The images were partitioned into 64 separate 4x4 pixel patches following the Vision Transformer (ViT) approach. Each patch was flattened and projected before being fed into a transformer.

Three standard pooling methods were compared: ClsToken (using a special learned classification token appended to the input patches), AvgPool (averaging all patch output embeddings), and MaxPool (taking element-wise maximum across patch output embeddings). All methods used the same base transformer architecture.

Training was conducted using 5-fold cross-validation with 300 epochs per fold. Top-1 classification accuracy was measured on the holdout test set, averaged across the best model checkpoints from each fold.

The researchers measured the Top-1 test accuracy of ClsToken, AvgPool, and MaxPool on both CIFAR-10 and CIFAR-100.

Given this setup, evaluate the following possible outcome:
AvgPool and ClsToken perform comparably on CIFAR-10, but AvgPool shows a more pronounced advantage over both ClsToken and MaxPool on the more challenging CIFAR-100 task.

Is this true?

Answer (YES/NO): NO